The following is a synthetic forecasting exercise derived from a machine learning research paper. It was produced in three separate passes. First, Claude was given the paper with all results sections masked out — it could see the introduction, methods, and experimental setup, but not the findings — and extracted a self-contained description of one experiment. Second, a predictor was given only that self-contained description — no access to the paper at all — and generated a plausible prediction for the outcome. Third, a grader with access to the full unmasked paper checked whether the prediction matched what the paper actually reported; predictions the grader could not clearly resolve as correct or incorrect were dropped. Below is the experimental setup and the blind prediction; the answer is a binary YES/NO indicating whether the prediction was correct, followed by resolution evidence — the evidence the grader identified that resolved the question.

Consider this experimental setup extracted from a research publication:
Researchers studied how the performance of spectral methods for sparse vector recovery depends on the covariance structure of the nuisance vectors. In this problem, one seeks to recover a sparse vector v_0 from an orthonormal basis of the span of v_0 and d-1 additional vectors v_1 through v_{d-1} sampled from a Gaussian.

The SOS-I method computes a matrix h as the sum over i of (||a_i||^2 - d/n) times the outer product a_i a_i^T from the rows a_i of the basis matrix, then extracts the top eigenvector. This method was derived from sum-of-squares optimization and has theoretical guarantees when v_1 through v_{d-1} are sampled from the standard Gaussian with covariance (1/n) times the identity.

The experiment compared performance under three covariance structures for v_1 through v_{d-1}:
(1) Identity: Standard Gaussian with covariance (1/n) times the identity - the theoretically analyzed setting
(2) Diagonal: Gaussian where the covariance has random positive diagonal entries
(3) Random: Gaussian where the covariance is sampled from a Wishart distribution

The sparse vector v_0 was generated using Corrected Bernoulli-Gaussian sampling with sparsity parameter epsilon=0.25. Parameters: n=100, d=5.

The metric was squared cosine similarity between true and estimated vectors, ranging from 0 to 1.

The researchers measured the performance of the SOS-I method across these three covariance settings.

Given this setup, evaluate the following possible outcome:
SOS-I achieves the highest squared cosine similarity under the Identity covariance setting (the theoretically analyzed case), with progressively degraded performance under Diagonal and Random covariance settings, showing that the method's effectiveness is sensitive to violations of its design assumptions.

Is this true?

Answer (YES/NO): NO